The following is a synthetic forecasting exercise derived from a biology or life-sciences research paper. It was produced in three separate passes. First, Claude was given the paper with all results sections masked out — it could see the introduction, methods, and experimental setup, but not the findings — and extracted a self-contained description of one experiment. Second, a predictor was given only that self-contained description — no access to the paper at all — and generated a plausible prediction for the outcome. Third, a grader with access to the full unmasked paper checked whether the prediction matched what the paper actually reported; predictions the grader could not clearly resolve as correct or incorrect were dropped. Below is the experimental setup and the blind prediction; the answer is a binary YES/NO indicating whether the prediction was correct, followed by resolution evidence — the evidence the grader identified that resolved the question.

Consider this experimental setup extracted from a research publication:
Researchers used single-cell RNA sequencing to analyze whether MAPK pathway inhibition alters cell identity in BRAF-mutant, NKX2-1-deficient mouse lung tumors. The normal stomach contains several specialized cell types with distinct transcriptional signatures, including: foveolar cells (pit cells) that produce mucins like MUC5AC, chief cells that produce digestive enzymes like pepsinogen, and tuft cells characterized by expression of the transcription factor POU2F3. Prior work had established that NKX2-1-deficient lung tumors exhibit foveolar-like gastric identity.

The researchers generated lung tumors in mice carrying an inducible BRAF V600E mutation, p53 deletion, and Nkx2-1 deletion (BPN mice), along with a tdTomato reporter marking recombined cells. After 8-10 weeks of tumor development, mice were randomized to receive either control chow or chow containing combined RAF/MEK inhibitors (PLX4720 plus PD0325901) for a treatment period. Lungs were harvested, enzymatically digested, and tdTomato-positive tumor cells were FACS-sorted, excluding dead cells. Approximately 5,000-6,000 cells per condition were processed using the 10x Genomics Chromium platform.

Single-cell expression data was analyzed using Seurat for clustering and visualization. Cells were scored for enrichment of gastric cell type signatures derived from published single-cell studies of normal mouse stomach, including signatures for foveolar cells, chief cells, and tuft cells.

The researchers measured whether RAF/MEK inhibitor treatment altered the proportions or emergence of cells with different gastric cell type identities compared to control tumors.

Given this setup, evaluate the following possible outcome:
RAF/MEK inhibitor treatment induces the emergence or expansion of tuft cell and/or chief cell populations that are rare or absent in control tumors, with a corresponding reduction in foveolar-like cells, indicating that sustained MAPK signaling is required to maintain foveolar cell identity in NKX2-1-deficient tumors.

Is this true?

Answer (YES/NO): YES